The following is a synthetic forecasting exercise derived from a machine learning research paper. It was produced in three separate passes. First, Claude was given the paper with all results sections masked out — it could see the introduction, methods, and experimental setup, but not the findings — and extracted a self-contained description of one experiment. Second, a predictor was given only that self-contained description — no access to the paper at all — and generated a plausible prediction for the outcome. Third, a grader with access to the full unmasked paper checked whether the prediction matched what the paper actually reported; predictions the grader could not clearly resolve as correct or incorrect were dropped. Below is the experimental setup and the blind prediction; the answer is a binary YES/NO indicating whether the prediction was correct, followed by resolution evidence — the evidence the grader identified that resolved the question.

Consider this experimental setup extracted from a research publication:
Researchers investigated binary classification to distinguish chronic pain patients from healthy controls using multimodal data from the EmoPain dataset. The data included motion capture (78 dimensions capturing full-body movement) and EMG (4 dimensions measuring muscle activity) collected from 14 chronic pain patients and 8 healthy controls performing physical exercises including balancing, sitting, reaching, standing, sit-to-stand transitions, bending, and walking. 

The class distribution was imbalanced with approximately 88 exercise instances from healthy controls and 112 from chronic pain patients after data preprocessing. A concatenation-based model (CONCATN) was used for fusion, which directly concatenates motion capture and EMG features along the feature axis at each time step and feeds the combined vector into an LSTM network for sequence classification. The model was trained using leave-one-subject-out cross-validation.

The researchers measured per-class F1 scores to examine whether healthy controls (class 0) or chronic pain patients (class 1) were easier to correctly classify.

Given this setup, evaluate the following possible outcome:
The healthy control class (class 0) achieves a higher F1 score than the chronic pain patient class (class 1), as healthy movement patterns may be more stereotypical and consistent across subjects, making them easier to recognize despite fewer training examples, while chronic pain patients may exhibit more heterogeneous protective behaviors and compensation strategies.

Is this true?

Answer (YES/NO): NO